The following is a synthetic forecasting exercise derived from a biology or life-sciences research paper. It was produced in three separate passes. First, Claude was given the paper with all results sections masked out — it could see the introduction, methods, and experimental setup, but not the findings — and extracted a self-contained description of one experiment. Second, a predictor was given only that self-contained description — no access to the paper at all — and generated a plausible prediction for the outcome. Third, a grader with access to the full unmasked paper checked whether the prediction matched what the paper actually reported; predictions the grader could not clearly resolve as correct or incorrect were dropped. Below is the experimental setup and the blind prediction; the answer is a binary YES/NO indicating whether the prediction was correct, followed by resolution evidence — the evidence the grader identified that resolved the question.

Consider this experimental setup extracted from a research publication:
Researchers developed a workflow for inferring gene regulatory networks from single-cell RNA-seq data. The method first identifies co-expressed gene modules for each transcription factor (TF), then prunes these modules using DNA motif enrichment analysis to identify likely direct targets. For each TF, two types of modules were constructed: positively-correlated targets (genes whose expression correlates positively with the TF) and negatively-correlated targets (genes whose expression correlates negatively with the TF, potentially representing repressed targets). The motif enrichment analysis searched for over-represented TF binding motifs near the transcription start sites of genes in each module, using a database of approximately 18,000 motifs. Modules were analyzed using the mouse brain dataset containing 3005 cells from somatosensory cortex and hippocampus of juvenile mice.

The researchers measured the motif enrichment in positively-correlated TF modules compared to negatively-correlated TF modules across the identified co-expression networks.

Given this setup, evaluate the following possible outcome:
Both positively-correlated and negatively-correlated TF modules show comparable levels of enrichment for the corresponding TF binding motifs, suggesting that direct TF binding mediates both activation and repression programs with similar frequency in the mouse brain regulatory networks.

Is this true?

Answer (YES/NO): NO